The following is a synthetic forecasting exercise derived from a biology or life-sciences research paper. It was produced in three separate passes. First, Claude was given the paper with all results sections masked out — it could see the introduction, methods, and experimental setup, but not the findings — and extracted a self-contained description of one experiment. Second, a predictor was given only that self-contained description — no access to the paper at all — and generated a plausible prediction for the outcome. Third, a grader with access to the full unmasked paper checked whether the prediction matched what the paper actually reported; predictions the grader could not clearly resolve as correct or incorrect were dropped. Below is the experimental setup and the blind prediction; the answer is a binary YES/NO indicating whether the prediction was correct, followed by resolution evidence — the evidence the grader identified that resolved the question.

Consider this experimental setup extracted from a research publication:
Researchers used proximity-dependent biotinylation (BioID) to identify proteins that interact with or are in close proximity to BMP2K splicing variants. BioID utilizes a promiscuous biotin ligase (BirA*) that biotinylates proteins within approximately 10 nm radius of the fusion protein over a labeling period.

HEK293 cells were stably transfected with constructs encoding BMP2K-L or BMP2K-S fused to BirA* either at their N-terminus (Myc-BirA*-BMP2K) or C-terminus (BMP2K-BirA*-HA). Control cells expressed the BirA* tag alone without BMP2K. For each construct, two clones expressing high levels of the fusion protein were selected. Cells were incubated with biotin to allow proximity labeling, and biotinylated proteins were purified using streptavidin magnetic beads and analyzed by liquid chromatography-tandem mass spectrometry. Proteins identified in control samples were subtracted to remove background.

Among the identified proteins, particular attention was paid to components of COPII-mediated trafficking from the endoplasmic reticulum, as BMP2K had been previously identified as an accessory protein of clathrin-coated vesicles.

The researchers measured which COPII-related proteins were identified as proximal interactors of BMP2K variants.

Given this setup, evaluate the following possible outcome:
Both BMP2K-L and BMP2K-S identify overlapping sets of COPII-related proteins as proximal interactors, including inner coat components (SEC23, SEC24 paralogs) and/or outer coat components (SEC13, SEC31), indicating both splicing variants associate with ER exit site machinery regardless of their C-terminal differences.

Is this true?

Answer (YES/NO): NO